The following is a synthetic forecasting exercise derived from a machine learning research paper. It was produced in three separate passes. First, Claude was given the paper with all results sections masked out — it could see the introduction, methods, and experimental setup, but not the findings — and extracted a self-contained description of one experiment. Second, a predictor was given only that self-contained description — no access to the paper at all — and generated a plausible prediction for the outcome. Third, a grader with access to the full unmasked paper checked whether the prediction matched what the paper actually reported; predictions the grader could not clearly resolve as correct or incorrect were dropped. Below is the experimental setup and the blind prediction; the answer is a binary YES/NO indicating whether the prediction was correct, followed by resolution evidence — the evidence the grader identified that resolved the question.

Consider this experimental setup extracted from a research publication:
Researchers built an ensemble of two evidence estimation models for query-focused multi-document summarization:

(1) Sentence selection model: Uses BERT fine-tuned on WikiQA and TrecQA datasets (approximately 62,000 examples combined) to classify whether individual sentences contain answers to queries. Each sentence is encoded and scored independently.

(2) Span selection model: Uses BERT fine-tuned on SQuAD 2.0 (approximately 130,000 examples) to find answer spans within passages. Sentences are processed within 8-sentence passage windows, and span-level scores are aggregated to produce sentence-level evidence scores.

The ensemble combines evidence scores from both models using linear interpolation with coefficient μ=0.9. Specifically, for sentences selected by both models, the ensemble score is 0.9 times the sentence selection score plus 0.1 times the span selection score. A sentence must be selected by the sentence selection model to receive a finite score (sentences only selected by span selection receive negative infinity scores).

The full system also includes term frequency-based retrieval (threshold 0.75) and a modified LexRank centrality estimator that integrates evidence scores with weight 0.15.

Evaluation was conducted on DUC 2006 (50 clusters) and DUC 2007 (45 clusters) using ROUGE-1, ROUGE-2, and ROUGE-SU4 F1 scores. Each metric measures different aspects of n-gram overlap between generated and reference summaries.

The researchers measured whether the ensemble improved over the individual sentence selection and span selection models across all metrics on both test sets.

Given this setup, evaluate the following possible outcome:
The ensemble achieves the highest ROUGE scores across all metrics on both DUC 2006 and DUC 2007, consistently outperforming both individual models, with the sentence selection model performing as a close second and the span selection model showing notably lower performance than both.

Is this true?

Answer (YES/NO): NO